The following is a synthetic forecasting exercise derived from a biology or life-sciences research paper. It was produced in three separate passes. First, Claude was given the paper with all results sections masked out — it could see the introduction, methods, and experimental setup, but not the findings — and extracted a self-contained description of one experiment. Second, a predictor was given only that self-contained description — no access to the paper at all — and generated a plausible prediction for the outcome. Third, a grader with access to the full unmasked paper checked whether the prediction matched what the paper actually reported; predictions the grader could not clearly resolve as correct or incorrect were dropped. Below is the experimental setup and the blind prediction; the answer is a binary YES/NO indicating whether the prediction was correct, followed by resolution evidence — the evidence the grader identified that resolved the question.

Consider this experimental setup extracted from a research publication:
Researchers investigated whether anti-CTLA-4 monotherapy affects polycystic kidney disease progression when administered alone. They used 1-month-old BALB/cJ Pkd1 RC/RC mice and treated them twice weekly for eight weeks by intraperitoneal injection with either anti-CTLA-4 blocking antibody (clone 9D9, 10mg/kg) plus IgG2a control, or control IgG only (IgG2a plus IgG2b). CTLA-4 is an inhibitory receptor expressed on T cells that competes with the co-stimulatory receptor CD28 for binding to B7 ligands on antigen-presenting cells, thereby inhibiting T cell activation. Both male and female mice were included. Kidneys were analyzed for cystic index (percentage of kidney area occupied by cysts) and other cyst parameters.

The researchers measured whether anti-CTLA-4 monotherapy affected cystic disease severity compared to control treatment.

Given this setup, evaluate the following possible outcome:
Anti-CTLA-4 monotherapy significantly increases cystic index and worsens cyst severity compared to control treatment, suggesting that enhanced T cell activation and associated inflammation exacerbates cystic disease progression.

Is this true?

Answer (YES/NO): NO